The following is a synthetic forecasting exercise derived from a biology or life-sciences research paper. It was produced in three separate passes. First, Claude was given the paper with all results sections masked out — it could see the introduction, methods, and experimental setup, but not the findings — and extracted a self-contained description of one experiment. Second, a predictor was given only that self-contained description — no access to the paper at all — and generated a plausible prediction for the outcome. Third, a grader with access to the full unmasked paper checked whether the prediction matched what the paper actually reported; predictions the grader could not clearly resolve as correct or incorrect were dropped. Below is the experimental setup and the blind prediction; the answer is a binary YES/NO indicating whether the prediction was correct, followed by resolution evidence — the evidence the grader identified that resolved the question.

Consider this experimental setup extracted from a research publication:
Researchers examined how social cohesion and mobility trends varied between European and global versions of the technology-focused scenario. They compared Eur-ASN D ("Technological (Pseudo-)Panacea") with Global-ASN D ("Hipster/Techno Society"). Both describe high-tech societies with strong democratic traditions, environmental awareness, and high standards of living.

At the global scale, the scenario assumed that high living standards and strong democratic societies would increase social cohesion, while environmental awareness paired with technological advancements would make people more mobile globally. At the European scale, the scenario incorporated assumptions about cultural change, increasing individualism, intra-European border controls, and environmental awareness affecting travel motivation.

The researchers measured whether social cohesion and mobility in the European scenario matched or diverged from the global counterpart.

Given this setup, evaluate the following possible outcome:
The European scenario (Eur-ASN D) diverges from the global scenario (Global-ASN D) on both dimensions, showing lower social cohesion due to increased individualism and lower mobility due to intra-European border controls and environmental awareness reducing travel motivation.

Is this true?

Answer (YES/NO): YES